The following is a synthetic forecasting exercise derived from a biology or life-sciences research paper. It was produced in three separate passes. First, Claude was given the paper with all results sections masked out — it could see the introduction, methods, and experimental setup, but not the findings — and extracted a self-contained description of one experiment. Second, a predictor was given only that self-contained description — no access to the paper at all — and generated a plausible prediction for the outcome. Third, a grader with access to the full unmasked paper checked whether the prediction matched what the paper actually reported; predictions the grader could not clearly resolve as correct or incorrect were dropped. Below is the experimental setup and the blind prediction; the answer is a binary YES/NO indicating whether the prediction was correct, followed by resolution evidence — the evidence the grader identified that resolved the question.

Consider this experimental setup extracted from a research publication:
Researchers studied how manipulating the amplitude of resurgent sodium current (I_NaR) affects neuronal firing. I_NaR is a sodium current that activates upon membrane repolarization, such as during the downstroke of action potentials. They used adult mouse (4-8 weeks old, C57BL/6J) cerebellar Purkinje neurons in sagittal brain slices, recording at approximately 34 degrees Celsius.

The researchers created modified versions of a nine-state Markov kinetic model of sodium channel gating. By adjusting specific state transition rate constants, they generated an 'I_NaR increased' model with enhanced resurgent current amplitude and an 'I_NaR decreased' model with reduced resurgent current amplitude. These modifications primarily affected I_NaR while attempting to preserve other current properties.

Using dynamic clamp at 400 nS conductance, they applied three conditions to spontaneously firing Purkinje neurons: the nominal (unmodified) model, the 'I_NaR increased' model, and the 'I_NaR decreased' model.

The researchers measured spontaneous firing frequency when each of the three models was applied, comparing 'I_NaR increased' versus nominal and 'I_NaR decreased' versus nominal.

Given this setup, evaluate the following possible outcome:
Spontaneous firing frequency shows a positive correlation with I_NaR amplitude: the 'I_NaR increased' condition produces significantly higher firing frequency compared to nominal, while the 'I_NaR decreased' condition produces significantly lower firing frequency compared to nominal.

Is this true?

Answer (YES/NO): NO